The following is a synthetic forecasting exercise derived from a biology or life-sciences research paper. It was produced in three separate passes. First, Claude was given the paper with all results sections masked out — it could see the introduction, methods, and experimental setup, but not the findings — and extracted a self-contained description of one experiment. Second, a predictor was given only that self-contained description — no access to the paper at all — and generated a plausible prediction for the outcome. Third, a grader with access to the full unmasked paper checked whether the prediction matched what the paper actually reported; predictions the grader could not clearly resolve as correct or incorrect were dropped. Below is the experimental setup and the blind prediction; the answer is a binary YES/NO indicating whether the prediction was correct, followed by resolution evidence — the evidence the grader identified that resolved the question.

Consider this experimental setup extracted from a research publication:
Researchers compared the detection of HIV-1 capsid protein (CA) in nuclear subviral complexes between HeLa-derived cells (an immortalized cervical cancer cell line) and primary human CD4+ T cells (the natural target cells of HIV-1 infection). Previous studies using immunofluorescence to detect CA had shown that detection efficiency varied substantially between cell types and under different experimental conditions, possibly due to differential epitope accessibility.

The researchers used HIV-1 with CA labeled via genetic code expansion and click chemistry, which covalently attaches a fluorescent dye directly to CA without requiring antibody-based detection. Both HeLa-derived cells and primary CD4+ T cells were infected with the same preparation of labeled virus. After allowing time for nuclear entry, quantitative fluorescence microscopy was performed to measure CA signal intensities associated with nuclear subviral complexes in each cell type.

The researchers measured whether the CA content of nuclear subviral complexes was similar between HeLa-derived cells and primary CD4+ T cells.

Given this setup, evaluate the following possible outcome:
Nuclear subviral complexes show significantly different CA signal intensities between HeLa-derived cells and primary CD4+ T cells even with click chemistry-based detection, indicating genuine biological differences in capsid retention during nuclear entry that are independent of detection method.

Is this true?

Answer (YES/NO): NO